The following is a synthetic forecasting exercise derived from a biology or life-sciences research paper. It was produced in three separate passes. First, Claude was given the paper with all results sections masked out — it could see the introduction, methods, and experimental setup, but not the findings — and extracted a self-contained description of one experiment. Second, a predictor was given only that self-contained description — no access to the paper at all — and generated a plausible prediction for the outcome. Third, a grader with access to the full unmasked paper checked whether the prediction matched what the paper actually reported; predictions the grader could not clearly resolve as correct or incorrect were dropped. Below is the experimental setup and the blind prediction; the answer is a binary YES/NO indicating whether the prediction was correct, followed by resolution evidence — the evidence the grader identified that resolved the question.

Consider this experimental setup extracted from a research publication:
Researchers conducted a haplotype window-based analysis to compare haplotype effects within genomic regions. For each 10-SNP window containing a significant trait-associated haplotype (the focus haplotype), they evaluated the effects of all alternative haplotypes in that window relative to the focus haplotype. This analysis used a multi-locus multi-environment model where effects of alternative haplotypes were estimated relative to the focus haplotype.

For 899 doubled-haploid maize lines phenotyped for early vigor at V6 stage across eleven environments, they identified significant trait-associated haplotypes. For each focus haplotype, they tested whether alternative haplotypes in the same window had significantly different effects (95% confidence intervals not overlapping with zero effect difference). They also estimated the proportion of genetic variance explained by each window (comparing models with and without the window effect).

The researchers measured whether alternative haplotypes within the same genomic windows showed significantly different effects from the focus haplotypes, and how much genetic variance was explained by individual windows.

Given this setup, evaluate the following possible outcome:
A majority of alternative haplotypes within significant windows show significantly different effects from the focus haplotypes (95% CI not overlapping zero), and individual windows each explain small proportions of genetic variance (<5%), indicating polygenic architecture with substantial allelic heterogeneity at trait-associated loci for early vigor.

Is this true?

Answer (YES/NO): NO